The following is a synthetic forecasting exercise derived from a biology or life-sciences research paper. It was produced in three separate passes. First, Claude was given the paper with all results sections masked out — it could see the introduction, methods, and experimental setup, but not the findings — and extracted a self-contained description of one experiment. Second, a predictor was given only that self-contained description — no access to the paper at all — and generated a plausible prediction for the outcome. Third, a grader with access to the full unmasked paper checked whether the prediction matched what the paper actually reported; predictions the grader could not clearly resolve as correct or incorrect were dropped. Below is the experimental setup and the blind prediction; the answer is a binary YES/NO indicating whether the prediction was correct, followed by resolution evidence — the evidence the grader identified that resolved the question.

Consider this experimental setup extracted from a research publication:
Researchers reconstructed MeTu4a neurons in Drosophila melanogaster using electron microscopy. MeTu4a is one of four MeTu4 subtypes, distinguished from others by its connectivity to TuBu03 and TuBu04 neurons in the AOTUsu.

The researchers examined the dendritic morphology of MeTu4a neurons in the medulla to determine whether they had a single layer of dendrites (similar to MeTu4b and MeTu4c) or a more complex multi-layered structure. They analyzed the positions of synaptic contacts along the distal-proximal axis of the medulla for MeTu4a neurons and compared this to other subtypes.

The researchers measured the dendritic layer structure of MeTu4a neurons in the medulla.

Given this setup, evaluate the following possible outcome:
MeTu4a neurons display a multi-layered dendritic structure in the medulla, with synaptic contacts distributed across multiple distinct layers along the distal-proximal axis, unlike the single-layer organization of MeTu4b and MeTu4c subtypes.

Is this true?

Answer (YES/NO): YES